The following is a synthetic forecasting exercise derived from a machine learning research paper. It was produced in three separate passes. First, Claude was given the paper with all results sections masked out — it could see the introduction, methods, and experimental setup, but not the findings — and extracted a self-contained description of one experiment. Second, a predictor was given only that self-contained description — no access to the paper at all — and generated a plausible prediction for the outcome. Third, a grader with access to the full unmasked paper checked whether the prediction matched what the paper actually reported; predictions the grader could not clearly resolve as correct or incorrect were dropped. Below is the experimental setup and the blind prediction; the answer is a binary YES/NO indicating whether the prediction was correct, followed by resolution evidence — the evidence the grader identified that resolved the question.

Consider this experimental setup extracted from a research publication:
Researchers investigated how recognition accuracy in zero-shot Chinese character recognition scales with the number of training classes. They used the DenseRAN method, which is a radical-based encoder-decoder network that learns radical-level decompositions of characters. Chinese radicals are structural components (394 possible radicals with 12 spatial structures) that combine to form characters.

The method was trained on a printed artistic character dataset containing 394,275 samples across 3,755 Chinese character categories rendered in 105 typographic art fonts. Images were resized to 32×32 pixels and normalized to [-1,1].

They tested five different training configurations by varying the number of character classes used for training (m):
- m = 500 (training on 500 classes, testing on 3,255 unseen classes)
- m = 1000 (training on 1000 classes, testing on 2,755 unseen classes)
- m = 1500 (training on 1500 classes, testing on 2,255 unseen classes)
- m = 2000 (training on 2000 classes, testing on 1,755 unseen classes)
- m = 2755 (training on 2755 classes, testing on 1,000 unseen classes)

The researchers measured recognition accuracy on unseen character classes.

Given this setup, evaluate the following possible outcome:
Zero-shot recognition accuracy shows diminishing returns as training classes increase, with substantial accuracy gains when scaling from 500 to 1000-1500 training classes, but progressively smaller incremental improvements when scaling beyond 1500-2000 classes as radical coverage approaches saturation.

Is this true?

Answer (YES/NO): NO